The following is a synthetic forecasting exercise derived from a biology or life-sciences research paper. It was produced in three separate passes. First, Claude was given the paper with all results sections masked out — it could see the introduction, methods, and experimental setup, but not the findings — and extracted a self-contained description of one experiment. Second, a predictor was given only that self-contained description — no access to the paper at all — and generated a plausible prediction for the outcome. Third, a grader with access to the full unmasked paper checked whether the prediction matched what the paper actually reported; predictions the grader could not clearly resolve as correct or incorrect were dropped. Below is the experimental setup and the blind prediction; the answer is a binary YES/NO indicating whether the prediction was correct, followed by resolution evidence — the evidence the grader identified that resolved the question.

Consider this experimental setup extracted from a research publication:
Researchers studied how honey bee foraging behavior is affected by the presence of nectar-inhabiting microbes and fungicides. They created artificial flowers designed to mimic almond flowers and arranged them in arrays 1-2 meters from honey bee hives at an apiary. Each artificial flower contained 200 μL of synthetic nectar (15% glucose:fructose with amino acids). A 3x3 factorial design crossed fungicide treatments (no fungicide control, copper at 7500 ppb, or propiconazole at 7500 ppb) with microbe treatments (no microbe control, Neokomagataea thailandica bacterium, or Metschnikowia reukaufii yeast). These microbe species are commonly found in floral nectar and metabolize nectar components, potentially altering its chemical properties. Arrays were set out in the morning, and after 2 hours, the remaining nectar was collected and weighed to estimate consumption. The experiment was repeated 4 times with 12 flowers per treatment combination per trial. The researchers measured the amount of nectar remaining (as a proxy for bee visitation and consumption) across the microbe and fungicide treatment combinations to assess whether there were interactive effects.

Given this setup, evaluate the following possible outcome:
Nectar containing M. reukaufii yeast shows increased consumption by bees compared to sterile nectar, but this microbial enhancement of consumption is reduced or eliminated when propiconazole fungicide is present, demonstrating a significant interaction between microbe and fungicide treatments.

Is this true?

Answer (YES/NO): NO